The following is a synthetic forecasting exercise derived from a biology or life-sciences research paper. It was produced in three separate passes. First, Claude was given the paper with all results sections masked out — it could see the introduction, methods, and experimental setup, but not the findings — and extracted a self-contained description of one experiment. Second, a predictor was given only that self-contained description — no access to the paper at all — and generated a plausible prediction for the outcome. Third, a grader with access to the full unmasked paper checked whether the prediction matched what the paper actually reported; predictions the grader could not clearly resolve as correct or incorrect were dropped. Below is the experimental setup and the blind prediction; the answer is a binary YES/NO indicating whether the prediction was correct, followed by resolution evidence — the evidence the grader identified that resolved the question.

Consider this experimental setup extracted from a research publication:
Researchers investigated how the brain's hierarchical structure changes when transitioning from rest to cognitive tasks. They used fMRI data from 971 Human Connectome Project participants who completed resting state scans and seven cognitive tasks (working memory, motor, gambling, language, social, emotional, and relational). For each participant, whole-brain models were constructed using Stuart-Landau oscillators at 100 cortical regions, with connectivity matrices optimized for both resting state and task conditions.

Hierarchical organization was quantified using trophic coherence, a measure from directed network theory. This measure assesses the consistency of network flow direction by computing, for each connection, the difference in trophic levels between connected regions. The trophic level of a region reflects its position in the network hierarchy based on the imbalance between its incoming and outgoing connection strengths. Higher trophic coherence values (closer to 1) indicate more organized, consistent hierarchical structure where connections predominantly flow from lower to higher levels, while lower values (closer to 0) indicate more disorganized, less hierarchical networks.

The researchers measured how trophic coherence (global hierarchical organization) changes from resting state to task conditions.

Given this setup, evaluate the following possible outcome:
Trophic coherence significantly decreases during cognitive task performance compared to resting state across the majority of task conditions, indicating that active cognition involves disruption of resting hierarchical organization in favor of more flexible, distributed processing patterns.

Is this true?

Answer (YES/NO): NO